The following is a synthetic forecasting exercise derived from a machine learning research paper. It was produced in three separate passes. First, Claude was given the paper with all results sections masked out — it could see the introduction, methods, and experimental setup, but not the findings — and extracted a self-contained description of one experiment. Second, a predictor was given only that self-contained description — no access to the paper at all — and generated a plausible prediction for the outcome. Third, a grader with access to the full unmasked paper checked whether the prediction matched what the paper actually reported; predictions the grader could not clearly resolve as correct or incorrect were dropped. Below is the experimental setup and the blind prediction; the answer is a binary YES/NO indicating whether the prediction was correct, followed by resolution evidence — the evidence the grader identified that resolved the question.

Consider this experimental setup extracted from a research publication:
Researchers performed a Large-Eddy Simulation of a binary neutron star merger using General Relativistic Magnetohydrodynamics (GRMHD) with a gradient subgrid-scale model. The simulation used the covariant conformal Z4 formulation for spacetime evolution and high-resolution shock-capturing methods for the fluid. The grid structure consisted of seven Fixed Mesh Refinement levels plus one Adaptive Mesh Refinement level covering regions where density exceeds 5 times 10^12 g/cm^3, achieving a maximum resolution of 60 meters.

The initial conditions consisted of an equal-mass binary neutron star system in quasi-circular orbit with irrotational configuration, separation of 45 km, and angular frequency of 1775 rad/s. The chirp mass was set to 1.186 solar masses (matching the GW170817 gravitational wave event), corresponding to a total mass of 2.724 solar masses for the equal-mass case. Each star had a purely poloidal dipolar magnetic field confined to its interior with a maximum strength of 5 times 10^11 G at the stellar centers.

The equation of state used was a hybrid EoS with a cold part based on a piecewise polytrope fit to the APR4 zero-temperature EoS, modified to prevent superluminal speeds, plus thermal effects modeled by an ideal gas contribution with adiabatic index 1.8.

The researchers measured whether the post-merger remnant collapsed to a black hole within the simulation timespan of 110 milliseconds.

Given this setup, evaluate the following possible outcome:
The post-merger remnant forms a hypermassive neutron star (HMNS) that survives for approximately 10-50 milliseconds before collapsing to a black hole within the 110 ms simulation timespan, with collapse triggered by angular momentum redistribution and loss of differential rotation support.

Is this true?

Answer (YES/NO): NO